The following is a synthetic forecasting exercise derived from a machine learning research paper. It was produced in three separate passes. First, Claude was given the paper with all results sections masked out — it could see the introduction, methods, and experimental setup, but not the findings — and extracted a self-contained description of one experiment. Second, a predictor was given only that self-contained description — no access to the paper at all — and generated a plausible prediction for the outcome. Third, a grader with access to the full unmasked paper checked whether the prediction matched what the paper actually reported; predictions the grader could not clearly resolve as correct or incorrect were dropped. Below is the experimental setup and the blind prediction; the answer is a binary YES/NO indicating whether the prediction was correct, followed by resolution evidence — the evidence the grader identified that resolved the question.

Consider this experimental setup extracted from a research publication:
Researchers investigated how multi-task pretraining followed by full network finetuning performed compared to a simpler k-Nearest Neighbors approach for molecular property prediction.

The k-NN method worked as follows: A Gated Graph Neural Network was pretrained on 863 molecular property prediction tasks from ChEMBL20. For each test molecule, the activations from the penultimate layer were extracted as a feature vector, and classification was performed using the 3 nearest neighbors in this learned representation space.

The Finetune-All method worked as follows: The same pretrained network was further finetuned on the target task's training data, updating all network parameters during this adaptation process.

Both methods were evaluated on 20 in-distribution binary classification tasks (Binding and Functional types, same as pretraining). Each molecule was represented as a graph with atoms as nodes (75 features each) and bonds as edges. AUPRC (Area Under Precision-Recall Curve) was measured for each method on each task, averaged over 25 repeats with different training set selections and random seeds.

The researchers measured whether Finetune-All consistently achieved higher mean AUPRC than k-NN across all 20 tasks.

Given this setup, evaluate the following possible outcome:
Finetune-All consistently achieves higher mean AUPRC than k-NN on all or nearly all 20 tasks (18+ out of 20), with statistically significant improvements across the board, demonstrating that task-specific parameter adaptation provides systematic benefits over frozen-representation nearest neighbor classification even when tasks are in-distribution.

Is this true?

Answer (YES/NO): NO